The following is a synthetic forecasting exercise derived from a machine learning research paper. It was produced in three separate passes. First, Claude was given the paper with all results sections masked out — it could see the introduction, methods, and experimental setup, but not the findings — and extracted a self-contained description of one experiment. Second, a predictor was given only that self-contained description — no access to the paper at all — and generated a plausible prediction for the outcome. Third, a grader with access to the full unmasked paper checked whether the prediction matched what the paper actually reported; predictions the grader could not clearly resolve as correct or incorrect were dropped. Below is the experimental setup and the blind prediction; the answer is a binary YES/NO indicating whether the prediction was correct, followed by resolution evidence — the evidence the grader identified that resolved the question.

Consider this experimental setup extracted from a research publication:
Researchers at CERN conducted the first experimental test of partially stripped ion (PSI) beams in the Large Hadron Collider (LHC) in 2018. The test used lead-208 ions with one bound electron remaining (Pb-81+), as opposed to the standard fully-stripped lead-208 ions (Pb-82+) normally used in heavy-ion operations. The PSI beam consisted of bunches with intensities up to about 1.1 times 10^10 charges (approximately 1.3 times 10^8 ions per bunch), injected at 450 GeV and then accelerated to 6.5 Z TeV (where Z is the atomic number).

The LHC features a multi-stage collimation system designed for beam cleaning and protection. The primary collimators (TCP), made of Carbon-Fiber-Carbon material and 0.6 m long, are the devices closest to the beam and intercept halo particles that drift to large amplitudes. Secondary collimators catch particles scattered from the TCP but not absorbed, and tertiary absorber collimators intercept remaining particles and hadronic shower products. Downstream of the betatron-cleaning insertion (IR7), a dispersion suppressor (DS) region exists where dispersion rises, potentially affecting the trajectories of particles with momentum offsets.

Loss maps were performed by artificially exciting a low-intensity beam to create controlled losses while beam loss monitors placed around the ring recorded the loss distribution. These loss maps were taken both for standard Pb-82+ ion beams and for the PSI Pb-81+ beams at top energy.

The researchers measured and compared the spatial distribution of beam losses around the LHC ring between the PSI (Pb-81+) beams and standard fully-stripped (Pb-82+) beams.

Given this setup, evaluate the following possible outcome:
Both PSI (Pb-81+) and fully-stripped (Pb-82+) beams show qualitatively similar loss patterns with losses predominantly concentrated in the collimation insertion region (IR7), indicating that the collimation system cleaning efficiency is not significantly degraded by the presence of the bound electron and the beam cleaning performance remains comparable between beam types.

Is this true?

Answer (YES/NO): NO